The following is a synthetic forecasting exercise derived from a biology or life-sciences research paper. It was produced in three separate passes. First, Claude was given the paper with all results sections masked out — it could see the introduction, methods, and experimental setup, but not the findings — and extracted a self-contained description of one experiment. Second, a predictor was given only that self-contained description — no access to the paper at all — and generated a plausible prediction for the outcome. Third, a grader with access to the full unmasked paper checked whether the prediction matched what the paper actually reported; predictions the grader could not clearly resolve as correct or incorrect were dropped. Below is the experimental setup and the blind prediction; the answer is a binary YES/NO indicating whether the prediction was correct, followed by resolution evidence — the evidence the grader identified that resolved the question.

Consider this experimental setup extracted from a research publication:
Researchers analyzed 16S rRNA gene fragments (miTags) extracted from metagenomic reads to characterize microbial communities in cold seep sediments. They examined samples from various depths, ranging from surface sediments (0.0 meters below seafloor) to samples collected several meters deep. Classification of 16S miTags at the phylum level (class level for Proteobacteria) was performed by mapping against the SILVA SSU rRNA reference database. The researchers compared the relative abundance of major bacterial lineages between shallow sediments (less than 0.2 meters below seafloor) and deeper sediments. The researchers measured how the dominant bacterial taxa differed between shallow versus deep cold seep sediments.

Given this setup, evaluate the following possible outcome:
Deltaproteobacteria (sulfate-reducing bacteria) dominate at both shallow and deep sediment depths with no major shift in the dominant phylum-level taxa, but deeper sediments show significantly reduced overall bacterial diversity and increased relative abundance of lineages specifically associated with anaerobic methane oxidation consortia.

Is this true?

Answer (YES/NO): NO